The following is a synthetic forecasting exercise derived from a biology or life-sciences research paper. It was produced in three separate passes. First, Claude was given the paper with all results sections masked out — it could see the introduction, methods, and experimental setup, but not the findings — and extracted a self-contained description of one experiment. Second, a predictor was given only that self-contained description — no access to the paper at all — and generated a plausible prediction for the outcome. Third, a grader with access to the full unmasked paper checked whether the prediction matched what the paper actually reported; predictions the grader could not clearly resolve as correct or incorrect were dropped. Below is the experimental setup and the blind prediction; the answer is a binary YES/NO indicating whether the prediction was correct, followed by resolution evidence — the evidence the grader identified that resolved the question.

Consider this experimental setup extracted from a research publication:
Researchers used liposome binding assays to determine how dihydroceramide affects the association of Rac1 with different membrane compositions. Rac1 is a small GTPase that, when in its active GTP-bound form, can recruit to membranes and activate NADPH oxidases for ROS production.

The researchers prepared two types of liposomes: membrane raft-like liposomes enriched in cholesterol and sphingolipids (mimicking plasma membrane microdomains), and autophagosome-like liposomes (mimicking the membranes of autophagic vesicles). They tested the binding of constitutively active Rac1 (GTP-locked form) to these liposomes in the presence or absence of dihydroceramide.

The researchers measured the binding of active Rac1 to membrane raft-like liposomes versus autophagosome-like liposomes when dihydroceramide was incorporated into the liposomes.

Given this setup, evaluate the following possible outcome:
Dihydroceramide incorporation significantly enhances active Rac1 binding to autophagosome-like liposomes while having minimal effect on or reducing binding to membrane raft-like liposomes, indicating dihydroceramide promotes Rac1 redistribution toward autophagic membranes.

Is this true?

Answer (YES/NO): YES